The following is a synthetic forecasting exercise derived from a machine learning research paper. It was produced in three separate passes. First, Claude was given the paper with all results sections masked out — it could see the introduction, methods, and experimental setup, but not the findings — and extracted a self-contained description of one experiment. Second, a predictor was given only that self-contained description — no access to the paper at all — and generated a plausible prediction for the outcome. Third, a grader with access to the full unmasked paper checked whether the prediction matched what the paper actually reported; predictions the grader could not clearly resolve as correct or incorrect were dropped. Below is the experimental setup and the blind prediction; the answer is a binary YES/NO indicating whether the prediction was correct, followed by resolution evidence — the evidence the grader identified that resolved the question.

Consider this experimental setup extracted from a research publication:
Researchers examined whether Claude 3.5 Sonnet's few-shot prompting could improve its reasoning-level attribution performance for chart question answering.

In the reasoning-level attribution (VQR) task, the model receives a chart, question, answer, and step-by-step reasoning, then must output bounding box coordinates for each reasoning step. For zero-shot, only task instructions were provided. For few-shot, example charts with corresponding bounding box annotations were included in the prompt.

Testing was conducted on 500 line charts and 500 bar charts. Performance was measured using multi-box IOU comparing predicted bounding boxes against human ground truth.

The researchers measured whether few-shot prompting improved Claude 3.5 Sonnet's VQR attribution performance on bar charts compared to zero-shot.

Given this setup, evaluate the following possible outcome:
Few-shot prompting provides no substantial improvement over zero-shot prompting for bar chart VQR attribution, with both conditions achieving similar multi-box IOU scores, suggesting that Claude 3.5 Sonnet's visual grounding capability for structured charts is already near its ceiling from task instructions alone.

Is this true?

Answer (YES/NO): NO